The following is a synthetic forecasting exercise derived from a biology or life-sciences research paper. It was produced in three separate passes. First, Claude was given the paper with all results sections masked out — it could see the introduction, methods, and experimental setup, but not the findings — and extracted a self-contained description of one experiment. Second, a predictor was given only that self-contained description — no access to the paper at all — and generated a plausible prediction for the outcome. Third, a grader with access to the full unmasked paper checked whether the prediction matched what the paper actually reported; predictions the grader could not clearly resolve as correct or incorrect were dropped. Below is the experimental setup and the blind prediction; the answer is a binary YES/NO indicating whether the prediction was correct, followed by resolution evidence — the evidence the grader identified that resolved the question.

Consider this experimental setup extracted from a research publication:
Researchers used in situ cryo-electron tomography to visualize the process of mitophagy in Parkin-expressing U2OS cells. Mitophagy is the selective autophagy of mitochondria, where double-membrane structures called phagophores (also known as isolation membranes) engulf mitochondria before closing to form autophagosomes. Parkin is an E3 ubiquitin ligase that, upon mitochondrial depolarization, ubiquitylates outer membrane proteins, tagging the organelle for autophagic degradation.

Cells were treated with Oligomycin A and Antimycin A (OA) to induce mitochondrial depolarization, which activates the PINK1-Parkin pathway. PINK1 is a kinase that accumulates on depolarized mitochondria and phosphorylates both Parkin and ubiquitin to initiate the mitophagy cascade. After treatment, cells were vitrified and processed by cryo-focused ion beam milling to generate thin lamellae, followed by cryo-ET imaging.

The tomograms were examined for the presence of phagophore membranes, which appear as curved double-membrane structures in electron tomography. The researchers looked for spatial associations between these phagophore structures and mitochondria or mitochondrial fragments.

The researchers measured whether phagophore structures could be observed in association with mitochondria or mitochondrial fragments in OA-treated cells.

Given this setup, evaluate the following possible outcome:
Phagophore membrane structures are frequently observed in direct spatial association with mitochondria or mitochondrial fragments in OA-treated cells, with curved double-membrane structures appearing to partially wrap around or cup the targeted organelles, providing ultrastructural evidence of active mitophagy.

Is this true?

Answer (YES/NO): NO